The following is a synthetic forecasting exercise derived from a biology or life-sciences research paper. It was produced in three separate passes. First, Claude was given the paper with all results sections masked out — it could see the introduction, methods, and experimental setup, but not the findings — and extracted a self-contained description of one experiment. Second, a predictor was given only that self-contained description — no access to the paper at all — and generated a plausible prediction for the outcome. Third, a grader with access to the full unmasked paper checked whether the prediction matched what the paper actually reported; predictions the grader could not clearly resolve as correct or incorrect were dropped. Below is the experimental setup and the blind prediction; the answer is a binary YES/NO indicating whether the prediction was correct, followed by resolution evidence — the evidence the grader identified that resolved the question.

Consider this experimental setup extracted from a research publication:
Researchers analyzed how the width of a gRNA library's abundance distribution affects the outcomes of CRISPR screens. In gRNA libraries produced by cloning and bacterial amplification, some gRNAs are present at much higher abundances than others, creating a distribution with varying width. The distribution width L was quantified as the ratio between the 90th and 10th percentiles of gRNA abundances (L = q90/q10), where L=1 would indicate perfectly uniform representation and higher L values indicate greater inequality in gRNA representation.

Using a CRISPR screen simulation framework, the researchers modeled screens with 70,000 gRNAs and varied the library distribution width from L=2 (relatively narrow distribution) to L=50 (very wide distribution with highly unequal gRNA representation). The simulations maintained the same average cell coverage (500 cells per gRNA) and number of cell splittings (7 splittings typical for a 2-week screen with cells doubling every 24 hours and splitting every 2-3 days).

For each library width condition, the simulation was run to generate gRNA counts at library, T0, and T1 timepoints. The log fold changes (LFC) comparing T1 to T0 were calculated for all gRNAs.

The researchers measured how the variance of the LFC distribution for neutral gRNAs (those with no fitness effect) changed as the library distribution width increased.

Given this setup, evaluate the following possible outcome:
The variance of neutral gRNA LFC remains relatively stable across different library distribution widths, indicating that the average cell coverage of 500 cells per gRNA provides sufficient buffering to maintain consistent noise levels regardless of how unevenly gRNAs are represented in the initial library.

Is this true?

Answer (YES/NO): NO